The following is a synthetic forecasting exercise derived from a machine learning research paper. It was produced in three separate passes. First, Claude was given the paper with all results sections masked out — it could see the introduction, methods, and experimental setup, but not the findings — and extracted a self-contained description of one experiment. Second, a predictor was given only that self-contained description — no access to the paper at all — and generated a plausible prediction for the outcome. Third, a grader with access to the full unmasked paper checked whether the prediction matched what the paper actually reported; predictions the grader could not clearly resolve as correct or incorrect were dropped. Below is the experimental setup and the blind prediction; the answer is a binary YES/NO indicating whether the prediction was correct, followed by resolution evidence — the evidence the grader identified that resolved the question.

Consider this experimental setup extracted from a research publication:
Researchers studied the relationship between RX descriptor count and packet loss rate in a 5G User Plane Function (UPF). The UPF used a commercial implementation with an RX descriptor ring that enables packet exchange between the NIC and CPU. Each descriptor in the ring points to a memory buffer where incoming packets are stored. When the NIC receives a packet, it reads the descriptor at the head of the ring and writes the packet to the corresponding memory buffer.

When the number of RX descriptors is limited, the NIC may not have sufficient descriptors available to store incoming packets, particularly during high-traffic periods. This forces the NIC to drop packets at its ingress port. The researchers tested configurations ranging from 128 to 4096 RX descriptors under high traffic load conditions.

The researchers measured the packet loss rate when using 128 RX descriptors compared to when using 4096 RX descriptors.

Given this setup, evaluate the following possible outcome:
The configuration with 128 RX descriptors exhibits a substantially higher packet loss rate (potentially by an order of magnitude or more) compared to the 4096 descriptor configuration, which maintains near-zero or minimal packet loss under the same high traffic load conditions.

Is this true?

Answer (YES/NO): YES